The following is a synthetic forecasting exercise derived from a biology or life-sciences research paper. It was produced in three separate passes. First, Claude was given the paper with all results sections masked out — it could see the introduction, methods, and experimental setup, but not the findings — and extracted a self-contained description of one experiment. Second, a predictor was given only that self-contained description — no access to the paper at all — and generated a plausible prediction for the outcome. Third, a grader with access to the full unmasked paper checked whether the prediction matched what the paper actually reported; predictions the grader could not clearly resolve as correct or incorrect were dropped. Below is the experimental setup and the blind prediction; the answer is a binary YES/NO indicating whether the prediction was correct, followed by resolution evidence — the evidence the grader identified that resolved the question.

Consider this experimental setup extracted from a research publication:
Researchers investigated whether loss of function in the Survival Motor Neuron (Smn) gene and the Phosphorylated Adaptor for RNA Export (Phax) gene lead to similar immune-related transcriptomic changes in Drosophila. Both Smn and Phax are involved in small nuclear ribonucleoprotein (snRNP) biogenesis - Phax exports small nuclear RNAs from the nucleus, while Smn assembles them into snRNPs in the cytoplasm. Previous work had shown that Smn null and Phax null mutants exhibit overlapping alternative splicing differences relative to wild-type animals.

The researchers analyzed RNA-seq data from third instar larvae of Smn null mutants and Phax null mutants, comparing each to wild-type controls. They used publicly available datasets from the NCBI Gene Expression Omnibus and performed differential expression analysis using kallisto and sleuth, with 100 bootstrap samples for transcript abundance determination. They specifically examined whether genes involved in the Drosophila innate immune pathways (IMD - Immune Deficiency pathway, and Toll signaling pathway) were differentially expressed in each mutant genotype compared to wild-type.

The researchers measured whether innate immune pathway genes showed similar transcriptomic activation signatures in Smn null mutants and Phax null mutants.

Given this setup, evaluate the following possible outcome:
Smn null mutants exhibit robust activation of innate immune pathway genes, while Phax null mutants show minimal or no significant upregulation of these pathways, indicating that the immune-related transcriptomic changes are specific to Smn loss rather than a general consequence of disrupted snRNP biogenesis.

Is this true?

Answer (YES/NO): YES